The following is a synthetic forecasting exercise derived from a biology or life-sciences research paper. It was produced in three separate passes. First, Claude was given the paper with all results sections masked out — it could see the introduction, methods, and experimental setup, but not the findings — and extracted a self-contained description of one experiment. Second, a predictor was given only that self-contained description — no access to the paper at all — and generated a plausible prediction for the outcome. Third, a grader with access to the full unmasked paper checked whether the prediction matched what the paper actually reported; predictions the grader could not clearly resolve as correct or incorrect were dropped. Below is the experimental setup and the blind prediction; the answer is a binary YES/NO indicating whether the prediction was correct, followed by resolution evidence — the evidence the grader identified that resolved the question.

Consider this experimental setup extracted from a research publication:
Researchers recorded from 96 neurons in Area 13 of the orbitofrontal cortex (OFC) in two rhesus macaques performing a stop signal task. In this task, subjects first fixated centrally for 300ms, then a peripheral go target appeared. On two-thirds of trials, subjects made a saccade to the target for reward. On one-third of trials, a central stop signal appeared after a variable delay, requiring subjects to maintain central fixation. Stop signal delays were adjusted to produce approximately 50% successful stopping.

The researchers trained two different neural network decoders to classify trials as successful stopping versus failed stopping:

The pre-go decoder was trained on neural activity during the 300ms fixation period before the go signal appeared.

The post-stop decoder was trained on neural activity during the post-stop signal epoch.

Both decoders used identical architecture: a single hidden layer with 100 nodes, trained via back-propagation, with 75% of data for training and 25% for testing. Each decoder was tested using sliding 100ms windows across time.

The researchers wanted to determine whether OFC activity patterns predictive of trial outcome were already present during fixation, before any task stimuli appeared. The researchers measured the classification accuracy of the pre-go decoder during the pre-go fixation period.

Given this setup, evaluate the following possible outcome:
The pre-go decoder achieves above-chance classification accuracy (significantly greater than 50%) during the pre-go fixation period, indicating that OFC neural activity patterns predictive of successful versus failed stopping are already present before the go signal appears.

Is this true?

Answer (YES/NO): YES